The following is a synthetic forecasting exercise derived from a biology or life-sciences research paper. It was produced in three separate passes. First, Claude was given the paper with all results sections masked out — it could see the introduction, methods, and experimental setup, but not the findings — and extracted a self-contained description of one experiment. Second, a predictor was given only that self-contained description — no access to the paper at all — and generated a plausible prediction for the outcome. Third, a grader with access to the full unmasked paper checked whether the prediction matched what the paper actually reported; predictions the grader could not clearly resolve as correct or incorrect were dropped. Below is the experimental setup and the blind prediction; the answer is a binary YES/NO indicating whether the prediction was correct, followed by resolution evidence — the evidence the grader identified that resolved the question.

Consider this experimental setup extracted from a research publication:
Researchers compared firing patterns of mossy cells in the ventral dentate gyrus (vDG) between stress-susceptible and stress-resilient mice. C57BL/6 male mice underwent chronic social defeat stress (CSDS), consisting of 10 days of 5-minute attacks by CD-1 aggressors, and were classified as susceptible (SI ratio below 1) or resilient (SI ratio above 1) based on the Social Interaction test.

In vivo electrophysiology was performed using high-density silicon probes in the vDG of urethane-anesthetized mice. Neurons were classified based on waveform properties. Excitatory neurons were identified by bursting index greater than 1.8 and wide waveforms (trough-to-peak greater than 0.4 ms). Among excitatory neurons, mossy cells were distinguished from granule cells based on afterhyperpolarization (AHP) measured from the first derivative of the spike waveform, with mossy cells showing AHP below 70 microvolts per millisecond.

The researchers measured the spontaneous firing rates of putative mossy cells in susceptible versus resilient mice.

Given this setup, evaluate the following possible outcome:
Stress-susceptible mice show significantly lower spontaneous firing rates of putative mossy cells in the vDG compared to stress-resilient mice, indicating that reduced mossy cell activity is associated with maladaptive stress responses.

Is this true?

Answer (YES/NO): NO